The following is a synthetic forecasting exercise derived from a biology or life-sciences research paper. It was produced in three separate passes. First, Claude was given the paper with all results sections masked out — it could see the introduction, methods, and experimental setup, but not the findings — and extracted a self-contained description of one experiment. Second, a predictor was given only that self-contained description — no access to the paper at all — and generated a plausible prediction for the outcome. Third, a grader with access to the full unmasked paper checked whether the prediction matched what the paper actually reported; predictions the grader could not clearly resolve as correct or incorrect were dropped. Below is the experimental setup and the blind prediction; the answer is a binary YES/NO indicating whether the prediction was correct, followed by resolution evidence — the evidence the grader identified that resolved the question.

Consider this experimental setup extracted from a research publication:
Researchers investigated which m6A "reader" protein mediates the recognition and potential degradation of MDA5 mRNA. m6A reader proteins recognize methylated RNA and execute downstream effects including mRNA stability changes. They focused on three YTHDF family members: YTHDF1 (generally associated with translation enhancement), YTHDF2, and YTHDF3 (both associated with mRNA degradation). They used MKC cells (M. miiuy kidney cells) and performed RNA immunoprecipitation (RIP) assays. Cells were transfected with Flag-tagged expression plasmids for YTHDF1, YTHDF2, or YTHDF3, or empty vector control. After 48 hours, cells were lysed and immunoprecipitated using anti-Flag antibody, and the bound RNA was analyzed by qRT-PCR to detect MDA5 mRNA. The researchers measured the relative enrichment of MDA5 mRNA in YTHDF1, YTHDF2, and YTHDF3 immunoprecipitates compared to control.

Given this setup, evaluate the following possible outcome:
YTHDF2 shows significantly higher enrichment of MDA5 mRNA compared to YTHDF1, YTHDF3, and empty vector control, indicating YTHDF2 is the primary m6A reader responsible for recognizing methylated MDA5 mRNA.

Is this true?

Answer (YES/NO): NO